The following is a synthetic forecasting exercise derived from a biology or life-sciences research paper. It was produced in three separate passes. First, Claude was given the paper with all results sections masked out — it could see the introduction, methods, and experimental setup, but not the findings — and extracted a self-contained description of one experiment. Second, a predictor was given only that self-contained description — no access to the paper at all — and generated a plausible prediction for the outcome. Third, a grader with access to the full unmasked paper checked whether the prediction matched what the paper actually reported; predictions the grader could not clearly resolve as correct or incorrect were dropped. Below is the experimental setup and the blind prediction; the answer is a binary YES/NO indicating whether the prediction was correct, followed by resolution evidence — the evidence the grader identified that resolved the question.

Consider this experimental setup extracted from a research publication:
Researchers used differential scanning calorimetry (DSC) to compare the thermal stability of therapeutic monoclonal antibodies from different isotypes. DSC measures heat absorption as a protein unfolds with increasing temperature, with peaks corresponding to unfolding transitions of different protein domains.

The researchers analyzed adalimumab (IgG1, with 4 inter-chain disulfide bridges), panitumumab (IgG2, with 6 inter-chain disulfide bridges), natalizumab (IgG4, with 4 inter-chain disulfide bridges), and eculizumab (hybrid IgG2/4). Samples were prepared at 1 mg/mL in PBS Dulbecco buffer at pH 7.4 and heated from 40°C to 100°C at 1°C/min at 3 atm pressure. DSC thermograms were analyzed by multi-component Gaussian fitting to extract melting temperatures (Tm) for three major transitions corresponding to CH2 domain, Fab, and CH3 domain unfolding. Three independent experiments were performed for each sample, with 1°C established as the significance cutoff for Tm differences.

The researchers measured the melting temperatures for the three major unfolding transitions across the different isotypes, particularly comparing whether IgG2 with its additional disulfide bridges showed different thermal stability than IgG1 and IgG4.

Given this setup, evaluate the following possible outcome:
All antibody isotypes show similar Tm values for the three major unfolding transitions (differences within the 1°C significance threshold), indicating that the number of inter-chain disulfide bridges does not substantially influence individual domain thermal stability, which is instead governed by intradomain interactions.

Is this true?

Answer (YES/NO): NO